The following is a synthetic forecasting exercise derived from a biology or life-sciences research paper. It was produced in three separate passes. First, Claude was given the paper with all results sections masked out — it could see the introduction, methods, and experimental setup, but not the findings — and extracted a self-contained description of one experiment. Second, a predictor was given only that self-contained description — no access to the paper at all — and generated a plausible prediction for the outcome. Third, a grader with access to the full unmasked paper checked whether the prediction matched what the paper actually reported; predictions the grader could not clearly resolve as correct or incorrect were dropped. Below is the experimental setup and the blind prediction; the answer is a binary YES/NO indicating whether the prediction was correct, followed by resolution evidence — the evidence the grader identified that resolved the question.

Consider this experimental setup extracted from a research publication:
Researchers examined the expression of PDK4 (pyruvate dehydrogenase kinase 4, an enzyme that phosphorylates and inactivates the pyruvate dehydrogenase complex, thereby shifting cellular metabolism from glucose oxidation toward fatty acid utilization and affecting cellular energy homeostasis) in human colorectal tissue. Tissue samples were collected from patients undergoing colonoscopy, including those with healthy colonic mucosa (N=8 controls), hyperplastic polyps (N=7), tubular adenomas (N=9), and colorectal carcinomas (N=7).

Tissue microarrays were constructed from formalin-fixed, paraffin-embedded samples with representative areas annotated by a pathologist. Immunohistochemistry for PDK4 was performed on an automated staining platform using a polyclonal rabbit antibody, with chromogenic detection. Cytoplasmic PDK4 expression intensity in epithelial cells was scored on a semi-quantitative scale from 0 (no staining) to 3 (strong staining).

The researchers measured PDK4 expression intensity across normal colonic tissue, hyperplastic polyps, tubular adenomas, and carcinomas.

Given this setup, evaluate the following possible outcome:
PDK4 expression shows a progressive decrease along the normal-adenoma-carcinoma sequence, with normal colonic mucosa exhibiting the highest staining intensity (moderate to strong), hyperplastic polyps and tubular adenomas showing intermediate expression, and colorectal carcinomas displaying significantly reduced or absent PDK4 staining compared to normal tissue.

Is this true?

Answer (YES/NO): NO